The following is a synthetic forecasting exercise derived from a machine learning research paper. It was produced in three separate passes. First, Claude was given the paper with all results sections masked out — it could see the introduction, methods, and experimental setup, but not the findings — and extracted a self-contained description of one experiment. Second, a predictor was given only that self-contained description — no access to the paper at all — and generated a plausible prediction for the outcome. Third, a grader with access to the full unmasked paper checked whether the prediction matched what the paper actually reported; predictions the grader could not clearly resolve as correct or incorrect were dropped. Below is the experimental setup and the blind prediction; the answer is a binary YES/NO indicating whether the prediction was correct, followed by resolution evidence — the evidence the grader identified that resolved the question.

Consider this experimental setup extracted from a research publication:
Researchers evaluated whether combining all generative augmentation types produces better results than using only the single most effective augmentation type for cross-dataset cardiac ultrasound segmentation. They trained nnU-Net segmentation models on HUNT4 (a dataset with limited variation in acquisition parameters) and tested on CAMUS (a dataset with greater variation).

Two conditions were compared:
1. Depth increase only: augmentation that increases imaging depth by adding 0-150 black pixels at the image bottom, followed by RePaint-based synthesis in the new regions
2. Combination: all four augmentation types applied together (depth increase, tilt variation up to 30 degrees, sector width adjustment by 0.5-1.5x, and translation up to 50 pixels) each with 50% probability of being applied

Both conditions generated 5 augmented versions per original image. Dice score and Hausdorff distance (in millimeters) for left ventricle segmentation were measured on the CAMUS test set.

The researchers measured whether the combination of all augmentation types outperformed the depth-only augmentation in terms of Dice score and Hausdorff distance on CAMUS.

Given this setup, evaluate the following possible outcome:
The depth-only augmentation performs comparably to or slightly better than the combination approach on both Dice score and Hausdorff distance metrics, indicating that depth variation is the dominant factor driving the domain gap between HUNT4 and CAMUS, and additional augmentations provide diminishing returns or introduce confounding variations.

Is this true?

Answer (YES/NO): YES